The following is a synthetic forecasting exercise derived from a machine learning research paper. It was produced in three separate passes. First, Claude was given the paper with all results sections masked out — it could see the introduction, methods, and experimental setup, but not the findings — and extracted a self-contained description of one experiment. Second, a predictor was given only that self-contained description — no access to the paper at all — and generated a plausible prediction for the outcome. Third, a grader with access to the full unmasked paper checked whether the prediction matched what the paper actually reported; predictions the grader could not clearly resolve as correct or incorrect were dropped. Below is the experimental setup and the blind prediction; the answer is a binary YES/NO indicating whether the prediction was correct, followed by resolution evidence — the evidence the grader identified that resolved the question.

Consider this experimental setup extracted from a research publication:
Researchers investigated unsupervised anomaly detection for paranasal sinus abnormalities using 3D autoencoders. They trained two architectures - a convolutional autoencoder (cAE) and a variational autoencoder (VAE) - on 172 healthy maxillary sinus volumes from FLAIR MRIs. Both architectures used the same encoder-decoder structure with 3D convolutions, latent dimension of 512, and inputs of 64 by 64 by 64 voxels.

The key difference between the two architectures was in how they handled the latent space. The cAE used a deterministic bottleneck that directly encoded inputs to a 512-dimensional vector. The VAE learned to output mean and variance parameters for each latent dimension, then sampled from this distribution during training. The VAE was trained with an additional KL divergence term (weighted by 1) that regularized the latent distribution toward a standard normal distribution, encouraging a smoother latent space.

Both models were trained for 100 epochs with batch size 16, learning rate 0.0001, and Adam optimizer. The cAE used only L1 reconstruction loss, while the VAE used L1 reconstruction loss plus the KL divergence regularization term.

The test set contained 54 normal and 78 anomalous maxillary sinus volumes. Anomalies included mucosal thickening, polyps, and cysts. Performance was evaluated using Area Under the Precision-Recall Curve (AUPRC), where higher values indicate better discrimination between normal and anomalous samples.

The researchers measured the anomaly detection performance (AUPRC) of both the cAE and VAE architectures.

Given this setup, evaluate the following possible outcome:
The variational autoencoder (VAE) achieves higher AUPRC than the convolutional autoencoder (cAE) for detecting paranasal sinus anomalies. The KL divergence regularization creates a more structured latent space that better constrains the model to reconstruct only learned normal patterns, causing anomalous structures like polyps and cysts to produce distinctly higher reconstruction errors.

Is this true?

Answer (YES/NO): NO